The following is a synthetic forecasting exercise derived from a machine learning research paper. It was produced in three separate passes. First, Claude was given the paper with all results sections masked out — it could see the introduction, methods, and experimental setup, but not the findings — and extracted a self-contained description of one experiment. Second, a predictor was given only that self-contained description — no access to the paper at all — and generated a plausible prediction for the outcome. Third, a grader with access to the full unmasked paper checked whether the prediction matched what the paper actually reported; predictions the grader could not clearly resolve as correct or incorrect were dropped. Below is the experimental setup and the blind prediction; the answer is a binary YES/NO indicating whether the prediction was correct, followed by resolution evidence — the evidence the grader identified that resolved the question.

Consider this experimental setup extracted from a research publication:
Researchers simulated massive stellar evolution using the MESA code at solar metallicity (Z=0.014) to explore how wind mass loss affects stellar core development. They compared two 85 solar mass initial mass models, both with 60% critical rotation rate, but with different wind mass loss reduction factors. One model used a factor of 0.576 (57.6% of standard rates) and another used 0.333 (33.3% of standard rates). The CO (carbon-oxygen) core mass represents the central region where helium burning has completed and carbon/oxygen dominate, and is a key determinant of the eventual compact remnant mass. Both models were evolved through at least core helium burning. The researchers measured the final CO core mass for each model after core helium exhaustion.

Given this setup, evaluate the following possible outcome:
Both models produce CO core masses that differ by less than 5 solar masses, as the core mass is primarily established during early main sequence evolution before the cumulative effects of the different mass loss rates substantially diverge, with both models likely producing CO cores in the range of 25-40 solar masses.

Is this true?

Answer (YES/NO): NO